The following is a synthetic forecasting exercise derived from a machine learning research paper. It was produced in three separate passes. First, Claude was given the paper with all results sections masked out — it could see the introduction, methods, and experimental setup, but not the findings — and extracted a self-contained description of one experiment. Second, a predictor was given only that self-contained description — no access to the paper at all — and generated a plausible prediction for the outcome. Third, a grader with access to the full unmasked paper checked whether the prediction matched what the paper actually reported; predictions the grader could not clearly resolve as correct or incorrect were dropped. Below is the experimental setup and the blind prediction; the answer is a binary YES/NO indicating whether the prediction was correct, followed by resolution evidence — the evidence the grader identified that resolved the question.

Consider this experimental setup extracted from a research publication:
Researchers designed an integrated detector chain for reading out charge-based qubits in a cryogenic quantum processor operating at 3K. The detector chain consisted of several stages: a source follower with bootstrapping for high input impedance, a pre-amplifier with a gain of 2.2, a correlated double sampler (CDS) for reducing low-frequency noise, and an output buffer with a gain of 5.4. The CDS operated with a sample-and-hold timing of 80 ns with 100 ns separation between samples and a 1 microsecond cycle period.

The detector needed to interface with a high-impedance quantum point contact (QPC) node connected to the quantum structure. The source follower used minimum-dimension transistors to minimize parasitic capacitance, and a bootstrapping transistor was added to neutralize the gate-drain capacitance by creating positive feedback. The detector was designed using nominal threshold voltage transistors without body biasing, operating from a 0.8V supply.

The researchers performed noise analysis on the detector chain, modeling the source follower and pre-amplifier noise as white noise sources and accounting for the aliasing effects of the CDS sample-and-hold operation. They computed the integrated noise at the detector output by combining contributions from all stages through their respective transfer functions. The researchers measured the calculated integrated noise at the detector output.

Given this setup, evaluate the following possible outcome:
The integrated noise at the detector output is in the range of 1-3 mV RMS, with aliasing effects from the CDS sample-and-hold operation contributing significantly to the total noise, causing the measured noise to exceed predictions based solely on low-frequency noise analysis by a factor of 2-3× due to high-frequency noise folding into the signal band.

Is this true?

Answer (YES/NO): NO